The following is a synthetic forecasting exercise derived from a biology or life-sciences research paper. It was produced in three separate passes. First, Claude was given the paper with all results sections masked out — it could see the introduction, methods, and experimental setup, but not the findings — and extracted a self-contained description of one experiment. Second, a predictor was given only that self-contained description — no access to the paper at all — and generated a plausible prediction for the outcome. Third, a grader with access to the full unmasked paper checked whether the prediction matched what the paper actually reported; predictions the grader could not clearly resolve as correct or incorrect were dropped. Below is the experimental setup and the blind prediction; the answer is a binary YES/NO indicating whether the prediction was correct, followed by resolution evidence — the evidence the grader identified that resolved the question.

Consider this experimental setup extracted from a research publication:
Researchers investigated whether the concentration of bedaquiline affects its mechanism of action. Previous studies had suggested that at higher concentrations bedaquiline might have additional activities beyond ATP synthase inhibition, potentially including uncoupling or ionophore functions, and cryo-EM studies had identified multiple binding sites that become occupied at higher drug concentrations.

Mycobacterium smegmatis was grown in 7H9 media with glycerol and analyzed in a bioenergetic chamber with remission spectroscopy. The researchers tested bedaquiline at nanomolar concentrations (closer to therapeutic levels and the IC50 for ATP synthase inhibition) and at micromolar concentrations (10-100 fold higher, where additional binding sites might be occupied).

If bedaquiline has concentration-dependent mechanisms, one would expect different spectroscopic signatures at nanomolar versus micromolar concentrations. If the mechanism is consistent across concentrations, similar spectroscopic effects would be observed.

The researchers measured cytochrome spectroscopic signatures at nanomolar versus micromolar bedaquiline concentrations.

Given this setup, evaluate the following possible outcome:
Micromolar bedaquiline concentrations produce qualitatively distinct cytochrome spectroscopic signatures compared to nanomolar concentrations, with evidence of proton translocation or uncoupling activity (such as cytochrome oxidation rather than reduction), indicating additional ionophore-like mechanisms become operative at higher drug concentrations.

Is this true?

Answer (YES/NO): NO